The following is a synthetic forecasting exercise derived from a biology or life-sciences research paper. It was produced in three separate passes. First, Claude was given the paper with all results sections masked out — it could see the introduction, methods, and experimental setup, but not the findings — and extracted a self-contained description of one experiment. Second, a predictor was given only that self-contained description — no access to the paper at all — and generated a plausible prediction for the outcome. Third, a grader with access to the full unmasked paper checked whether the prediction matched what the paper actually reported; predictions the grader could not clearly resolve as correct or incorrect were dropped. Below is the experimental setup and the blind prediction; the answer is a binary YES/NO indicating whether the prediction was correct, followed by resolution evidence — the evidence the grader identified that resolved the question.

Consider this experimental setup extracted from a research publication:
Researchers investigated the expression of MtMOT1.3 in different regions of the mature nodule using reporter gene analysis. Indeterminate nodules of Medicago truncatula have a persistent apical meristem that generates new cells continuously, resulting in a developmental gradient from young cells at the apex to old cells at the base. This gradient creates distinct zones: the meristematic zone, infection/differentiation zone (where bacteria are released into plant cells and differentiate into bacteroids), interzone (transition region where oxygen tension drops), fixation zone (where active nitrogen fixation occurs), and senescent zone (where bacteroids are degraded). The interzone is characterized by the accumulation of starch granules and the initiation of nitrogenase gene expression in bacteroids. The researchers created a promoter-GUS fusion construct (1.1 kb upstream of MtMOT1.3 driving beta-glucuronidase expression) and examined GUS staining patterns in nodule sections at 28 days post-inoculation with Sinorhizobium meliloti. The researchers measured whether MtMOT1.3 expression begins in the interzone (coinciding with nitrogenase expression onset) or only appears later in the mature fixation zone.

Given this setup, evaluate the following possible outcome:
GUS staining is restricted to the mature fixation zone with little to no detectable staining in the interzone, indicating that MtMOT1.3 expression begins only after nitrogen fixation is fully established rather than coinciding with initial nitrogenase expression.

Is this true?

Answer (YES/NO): NO